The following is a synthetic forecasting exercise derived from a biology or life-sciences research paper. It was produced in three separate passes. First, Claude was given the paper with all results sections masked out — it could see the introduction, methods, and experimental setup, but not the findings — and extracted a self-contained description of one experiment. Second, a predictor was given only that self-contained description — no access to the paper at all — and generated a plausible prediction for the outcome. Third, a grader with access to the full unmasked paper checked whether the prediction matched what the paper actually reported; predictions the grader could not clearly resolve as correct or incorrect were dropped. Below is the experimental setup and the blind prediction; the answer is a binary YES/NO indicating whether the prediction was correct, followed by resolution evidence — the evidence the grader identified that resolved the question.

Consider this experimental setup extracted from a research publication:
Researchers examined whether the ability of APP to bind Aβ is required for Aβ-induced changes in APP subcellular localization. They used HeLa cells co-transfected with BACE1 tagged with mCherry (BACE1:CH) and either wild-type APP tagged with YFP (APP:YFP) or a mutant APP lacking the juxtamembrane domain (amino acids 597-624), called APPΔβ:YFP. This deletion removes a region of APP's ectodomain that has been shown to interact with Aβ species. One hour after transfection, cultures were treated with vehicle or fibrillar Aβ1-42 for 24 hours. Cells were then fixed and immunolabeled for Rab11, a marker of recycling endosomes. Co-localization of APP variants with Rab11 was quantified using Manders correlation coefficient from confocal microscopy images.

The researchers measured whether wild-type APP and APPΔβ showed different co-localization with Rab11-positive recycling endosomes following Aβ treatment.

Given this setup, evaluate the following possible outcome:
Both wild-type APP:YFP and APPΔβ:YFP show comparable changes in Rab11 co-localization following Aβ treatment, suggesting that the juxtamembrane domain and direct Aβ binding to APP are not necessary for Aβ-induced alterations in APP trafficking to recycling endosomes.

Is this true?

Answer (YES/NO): NO